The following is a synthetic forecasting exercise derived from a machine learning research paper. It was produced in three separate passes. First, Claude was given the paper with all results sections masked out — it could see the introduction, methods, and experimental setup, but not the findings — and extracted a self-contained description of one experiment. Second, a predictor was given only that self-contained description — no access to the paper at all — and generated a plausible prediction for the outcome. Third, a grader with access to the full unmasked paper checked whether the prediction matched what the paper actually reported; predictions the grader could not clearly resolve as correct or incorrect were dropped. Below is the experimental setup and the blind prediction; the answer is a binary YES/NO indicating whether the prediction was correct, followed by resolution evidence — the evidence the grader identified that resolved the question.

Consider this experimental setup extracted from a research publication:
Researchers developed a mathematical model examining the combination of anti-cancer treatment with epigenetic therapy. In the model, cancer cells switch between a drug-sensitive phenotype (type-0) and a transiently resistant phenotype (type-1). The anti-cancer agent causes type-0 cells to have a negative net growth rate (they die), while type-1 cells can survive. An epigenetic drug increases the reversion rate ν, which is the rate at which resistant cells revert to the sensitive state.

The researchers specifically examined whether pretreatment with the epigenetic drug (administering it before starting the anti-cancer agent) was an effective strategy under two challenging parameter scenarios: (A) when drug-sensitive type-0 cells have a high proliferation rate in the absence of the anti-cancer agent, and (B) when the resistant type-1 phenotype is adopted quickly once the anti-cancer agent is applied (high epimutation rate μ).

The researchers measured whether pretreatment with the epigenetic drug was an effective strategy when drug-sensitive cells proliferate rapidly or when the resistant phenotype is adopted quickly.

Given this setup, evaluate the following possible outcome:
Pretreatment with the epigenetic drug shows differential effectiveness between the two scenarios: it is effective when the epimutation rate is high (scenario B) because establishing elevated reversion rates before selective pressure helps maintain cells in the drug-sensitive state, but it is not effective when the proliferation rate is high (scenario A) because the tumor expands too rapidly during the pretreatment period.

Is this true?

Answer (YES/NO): NO